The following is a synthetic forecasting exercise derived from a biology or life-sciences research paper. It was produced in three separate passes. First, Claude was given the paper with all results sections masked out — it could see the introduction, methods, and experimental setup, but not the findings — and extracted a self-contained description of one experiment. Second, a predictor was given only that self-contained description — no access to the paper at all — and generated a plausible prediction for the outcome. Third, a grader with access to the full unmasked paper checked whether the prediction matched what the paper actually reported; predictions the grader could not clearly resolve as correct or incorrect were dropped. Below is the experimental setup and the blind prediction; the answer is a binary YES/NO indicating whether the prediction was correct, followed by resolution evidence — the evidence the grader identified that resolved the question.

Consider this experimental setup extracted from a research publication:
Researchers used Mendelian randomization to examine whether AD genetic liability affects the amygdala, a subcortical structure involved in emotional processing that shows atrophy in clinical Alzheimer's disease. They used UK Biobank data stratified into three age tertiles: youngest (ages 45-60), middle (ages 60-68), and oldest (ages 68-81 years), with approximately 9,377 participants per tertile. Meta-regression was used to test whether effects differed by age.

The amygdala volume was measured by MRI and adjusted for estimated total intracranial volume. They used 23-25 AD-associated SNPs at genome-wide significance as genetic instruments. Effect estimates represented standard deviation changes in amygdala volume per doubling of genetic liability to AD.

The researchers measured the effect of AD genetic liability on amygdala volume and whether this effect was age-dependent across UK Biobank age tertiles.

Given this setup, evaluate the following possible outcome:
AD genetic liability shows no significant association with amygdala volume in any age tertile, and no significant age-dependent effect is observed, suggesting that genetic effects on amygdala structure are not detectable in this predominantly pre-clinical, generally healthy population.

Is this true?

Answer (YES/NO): NO